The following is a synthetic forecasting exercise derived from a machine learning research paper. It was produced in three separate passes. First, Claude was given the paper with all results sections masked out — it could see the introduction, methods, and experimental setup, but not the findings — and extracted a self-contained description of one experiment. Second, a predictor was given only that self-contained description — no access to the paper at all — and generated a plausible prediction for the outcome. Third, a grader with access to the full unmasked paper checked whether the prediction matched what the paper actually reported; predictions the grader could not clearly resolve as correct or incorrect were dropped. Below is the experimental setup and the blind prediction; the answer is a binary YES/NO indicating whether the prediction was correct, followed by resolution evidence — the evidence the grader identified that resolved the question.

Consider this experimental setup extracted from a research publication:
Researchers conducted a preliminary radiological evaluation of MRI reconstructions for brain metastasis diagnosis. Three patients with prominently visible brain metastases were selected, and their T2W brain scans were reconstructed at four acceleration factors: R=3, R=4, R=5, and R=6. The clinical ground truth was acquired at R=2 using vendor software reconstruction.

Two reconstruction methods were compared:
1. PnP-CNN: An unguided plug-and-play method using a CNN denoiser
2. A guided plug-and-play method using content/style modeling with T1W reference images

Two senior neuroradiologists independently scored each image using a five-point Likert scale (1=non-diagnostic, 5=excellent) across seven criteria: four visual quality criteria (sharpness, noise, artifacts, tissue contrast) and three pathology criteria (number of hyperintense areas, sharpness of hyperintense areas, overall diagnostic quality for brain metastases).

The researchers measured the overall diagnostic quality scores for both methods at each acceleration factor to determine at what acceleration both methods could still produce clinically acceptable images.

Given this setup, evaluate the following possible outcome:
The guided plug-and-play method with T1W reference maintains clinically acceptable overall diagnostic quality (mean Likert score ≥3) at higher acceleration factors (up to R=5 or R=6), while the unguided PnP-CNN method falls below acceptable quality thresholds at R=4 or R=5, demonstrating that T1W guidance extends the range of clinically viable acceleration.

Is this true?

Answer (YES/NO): NO